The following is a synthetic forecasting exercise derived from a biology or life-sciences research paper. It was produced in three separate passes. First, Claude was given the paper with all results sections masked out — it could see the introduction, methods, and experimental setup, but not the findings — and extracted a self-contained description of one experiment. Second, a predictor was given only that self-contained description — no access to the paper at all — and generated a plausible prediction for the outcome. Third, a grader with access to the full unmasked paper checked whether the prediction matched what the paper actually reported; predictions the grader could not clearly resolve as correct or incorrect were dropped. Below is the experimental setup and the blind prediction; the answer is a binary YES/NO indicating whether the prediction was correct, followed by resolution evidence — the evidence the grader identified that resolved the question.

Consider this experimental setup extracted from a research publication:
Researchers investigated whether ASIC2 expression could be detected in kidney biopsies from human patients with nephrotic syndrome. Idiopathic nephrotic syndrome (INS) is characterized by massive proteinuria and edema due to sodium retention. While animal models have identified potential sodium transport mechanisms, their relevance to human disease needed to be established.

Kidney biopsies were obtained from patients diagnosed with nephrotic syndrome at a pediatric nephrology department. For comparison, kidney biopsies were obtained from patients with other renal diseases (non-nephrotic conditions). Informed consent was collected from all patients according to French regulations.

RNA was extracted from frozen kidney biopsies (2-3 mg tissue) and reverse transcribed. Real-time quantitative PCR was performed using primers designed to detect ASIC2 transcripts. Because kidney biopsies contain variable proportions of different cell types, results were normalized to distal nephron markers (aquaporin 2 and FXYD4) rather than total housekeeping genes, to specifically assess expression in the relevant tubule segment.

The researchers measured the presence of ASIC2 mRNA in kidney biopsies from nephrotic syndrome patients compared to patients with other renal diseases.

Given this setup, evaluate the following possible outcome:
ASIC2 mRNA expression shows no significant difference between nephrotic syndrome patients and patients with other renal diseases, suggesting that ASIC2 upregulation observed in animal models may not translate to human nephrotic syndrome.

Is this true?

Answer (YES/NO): NO